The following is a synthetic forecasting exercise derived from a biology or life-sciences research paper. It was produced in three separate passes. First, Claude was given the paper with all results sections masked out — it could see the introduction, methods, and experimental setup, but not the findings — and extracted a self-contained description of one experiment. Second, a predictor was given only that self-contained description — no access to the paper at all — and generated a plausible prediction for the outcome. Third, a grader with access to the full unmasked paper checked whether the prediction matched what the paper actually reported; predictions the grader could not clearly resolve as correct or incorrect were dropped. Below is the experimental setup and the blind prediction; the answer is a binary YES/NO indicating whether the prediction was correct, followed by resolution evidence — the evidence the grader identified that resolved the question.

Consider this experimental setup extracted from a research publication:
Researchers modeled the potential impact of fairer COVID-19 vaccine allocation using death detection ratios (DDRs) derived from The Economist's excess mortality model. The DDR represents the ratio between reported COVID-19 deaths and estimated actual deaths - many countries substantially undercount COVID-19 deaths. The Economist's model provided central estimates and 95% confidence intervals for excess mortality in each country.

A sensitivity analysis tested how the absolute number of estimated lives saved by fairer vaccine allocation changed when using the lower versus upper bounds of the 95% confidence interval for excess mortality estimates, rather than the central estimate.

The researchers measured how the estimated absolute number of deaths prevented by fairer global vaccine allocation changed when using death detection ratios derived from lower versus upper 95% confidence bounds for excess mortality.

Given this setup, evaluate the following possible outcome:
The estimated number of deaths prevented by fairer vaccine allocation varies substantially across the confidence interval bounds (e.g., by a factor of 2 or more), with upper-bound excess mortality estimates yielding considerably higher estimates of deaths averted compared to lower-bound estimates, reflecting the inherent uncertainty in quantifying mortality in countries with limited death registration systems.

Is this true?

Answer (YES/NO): YES